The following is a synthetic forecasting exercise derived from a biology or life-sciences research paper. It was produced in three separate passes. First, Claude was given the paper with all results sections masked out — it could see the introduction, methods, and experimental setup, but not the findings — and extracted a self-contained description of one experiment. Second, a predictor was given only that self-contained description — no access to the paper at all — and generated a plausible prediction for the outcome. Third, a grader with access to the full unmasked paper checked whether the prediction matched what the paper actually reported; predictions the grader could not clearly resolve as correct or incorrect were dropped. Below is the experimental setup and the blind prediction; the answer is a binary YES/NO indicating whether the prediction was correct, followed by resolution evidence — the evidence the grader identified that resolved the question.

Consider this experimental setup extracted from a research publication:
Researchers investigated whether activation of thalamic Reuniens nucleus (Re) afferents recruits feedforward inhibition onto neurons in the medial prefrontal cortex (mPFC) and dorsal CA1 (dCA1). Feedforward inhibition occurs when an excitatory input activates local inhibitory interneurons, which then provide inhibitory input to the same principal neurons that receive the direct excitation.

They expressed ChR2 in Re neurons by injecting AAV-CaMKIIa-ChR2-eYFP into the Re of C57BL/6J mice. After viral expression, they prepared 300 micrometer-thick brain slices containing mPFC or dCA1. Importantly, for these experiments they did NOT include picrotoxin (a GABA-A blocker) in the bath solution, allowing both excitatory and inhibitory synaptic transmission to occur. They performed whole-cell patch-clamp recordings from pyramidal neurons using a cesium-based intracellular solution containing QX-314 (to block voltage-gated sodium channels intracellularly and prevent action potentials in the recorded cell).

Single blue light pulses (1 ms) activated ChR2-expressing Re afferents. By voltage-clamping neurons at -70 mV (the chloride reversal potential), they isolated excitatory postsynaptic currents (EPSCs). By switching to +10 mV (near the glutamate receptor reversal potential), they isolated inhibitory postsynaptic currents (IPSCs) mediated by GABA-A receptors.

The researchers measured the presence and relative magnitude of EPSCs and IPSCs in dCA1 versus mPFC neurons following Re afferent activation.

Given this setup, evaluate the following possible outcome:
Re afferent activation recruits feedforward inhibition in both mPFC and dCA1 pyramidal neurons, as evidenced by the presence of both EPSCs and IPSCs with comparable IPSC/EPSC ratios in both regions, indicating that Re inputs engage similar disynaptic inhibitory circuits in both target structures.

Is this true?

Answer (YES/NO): NO